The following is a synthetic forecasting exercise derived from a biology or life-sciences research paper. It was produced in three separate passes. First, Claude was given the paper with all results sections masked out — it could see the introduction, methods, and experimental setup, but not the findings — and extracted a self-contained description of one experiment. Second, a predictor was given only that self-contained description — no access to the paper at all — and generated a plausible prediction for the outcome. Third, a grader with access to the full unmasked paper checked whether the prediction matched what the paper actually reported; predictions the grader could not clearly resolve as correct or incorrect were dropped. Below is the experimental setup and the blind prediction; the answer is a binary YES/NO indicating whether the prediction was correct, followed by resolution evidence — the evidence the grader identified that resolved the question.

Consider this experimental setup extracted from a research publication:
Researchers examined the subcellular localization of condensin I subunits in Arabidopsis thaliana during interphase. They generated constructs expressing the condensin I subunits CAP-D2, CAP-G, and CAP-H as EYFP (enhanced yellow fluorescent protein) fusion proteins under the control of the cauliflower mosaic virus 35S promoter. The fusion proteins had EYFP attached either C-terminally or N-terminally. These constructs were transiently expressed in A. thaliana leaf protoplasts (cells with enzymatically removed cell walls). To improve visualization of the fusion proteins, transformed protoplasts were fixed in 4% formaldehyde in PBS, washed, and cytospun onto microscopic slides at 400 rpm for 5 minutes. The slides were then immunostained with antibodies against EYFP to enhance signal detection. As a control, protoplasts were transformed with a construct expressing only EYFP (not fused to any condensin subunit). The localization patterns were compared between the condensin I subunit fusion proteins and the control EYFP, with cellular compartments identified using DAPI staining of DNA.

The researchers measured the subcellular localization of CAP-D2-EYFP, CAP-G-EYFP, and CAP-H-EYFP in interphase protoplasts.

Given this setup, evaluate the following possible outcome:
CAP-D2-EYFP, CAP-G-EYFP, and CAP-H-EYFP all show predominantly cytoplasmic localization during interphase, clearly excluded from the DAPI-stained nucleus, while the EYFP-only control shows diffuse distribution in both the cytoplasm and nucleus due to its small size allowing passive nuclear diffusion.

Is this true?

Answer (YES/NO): NO